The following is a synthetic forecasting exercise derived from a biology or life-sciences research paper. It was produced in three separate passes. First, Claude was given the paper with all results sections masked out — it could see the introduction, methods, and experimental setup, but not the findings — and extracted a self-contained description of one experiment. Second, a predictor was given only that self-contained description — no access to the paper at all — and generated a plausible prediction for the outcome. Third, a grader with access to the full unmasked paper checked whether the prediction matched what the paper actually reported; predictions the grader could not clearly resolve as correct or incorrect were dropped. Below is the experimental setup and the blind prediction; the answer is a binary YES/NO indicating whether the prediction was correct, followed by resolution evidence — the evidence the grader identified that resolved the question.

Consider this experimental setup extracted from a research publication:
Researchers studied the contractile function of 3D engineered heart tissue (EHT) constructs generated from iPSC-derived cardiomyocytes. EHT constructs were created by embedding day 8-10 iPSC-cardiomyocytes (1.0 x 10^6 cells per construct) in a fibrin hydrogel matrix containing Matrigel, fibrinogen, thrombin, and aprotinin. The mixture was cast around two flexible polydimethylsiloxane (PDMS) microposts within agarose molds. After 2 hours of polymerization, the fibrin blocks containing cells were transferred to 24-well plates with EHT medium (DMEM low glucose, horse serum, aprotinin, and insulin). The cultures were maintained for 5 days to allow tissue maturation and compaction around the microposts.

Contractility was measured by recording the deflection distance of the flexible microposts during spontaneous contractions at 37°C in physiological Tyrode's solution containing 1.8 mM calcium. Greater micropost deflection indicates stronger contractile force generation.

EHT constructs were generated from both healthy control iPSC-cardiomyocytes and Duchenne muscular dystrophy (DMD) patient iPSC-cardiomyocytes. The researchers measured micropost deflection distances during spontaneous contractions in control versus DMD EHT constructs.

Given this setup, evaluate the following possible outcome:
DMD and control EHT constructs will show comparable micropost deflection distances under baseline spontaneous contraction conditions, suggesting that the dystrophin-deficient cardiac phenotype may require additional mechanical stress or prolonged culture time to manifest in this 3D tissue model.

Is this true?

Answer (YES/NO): NO